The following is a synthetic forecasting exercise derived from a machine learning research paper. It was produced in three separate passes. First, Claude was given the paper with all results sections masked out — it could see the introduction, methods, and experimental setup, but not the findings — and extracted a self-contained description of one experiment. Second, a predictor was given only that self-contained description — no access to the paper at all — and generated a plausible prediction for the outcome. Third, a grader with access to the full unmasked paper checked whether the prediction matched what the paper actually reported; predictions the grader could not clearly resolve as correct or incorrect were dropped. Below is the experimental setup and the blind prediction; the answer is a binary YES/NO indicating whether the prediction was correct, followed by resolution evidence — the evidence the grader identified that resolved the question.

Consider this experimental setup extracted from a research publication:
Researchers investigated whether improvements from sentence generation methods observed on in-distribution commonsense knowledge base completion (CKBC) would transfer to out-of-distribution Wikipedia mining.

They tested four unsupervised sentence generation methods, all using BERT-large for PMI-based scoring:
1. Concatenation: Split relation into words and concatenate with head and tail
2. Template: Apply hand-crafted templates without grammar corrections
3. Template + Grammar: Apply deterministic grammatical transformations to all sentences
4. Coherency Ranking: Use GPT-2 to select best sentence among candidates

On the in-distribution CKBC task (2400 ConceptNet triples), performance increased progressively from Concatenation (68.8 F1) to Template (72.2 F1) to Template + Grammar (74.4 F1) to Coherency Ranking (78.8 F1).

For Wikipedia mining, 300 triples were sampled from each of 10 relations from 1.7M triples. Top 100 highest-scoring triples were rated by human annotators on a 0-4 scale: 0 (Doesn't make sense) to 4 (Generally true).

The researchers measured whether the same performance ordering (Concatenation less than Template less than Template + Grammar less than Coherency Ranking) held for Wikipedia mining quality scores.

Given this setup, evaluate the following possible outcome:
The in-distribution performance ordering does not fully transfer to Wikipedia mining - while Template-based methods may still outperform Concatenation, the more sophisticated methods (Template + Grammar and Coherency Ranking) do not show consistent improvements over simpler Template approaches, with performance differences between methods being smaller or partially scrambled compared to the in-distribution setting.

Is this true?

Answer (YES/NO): NO